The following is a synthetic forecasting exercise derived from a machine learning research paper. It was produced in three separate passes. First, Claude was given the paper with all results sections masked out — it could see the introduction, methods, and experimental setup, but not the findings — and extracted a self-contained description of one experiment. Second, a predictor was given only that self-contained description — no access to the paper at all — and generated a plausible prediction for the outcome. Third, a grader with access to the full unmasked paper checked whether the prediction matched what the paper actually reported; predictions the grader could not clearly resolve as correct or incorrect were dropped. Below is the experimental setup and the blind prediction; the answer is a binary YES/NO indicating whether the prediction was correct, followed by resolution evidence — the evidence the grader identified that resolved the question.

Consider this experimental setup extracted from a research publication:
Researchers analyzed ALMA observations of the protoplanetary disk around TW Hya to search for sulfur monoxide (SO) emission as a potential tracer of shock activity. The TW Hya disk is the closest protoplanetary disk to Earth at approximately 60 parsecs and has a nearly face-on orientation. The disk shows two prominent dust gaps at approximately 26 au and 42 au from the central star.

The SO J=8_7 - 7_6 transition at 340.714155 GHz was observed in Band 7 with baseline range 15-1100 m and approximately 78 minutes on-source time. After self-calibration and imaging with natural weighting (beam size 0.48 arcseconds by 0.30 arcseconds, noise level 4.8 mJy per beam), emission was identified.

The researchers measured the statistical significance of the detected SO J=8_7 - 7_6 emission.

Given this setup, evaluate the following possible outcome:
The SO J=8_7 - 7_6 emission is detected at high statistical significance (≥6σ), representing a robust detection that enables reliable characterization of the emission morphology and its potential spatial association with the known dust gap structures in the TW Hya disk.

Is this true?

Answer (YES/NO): YES